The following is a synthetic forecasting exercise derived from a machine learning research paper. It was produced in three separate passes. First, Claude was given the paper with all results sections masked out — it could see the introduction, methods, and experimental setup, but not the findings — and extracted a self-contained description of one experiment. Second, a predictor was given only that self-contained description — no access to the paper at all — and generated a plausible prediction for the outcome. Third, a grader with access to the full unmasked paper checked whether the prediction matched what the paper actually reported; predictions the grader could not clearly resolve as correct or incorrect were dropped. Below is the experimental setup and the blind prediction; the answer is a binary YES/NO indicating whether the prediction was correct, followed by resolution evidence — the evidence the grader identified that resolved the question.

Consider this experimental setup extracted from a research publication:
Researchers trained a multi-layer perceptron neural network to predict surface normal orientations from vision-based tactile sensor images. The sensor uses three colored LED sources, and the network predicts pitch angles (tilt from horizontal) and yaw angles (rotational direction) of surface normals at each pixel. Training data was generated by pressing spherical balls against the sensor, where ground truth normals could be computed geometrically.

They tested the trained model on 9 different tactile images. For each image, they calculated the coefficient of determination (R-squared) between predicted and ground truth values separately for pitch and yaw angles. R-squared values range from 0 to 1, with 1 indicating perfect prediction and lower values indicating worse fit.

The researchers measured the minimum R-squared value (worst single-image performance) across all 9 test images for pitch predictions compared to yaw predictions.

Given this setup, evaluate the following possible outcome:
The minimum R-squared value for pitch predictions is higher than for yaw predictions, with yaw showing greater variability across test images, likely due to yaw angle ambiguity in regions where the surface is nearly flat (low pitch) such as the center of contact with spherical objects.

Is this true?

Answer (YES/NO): NO